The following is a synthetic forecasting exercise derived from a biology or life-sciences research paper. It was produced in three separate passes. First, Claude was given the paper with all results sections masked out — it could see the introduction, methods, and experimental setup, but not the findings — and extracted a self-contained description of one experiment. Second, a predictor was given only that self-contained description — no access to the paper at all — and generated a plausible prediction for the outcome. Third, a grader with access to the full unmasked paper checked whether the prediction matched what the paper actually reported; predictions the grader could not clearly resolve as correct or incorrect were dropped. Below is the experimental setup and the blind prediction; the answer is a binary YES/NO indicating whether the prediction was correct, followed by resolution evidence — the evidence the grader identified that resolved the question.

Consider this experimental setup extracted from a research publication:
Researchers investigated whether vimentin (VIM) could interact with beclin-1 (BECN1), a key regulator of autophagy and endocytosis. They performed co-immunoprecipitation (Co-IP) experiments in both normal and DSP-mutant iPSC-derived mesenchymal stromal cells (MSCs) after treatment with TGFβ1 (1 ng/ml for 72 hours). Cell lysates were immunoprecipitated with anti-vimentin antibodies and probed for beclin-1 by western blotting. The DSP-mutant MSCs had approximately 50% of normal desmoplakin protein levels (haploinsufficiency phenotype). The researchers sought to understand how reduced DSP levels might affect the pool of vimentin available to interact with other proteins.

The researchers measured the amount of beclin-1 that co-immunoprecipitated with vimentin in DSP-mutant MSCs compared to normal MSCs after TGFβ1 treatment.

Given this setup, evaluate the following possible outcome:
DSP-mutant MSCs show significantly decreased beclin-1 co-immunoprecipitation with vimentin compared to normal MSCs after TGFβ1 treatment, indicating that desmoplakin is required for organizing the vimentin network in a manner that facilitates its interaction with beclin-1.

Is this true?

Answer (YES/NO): NO